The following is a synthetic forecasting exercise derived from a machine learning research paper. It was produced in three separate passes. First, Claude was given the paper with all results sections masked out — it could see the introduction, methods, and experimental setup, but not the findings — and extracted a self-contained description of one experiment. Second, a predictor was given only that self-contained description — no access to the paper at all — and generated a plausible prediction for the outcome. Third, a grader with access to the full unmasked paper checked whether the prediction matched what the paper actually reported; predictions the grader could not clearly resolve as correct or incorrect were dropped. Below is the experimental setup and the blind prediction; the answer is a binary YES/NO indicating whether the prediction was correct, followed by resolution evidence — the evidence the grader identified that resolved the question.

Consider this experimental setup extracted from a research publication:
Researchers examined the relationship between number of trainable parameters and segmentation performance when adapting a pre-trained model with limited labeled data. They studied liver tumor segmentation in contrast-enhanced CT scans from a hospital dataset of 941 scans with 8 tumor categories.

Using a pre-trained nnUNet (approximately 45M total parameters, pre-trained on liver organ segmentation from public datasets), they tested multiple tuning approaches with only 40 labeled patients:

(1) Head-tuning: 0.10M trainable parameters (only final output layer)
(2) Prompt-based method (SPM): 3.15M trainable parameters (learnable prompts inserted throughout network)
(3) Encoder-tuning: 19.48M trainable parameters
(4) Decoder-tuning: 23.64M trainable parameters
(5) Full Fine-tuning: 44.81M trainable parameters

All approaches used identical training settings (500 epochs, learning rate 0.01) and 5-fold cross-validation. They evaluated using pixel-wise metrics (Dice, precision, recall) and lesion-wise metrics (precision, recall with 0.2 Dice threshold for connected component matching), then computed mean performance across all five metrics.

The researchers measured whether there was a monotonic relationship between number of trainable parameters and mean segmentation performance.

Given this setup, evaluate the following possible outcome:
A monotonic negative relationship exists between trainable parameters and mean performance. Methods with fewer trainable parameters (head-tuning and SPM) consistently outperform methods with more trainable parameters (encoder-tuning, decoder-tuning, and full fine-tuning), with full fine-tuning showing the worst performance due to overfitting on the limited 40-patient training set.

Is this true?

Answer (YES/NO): NO